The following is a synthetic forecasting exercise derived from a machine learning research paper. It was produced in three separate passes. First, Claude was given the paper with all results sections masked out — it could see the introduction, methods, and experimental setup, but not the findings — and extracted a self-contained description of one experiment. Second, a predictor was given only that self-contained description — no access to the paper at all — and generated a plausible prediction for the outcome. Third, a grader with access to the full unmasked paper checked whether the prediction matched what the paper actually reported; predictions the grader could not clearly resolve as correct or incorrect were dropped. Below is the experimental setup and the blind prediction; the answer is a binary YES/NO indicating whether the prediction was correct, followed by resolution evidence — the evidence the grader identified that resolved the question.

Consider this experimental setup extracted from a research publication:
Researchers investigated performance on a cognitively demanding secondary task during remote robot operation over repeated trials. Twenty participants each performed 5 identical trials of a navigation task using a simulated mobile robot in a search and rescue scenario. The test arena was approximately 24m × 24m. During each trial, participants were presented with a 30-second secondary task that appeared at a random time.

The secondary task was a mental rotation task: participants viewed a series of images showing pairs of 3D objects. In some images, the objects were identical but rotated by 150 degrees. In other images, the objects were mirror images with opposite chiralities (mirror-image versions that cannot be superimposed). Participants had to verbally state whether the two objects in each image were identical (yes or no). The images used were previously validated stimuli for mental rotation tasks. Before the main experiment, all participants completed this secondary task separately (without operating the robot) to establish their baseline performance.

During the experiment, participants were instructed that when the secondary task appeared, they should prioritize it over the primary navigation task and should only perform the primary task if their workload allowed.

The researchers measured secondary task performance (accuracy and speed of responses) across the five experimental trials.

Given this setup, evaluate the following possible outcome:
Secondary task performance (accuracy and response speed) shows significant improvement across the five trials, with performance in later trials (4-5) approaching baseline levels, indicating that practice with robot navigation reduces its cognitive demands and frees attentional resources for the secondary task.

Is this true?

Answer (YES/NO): NO